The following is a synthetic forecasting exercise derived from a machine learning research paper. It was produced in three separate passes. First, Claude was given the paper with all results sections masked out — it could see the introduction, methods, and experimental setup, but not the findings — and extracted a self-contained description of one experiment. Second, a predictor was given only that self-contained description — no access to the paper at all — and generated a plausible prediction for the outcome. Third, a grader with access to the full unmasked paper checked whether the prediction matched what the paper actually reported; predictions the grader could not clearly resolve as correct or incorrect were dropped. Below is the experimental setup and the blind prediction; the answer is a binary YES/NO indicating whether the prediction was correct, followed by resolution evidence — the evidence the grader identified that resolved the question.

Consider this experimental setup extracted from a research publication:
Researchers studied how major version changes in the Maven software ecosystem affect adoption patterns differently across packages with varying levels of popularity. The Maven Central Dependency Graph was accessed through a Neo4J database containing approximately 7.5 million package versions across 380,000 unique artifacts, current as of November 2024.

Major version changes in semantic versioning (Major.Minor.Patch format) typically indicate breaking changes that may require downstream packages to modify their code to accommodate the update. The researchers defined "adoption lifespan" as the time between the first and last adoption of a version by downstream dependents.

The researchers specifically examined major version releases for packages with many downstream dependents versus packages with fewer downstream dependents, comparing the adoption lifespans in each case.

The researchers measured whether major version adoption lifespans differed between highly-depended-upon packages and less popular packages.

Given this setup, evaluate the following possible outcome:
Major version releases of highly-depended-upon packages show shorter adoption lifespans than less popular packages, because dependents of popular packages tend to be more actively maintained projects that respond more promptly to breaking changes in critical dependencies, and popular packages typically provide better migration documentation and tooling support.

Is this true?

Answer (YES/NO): NO